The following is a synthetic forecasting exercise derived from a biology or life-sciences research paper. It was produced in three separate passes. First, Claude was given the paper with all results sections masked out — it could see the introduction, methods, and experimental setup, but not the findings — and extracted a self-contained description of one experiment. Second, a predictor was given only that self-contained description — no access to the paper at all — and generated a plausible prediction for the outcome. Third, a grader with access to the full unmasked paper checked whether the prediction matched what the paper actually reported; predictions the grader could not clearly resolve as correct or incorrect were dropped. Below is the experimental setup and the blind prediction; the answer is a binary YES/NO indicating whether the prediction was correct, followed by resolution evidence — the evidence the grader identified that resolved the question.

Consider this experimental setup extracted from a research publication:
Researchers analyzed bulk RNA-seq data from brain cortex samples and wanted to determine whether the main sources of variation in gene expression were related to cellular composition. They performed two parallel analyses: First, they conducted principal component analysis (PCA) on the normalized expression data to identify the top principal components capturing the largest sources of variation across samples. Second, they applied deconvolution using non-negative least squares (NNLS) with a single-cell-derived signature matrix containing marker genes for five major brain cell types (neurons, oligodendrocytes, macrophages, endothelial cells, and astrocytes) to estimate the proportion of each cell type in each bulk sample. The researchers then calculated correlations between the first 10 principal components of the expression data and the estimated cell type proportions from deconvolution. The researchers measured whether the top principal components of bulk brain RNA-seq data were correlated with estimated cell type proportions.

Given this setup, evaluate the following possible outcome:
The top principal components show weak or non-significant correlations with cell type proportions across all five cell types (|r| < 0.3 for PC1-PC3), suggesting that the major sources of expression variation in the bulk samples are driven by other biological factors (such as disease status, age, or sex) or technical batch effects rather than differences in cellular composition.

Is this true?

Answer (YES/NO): NO